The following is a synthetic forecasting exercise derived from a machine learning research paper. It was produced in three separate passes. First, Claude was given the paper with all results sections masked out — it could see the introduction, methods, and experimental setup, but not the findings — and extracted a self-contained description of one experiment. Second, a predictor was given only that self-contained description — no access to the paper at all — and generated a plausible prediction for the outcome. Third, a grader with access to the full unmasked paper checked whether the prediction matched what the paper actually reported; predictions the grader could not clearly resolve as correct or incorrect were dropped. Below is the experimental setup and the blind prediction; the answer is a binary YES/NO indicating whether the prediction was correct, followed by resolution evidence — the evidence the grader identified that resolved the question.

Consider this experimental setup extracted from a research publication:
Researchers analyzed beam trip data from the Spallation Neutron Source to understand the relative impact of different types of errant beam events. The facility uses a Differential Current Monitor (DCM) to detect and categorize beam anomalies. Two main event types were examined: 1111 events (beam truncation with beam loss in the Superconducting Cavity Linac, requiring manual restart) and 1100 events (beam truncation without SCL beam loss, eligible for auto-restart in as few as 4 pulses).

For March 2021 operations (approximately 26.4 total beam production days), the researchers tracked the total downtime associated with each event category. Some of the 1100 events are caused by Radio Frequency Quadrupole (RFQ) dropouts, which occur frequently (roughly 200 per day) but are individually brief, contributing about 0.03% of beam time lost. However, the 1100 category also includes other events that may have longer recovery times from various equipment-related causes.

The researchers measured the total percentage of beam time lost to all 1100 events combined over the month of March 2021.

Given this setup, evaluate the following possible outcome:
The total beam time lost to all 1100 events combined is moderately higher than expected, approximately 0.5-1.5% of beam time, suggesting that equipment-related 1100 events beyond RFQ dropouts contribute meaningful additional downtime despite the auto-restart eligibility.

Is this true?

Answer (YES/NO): YES